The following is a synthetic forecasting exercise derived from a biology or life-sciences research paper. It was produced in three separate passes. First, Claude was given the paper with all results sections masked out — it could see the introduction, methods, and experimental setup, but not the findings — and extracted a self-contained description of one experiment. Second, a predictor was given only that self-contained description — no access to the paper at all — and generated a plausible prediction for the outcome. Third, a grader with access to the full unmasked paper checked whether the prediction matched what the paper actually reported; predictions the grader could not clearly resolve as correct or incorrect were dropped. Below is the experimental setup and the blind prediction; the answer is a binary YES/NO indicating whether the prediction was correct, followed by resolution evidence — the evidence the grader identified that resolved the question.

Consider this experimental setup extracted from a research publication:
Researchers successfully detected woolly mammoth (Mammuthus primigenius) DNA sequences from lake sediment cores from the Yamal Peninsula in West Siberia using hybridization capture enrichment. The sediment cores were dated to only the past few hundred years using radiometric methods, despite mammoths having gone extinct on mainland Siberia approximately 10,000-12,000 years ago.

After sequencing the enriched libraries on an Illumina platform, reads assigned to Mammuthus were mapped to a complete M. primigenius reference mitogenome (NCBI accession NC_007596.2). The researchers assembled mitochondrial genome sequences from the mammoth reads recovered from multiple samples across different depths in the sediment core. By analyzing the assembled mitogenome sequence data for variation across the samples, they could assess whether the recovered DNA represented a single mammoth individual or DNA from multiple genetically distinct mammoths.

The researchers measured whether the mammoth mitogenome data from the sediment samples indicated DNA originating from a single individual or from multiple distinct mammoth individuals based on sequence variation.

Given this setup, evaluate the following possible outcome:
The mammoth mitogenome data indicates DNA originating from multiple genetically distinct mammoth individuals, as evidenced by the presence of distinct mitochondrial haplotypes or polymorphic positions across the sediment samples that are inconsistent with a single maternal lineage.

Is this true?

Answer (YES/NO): YES